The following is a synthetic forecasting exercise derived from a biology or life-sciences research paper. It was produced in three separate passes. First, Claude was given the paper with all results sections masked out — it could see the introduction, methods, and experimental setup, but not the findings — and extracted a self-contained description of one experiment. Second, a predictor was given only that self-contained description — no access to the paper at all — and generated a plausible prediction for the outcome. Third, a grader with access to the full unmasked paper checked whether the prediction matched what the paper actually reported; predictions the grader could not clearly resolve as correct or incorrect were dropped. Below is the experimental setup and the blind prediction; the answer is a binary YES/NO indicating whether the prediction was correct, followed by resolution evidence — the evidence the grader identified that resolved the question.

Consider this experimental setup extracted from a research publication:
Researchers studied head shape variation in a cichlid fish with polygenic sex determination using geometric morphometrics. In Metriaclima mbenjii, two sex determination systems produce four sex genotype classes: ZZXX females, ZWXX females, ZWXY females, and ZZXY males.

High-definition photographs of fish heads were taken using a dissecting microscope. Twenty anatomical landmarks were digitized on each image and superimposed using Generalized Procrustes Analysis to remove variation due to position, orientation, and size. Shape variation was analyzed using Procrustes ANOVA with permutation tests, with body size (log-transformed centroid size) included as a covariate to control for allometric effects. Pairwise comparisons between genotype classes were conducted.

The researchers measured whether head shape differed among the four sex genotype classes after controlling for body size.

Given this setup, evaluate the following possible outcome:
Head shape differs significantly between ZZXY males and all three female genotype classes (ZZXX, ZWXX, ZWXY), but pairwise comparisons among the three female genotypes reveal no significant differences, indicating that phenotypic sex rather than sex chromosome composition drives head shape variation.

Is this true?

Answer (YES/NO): NO